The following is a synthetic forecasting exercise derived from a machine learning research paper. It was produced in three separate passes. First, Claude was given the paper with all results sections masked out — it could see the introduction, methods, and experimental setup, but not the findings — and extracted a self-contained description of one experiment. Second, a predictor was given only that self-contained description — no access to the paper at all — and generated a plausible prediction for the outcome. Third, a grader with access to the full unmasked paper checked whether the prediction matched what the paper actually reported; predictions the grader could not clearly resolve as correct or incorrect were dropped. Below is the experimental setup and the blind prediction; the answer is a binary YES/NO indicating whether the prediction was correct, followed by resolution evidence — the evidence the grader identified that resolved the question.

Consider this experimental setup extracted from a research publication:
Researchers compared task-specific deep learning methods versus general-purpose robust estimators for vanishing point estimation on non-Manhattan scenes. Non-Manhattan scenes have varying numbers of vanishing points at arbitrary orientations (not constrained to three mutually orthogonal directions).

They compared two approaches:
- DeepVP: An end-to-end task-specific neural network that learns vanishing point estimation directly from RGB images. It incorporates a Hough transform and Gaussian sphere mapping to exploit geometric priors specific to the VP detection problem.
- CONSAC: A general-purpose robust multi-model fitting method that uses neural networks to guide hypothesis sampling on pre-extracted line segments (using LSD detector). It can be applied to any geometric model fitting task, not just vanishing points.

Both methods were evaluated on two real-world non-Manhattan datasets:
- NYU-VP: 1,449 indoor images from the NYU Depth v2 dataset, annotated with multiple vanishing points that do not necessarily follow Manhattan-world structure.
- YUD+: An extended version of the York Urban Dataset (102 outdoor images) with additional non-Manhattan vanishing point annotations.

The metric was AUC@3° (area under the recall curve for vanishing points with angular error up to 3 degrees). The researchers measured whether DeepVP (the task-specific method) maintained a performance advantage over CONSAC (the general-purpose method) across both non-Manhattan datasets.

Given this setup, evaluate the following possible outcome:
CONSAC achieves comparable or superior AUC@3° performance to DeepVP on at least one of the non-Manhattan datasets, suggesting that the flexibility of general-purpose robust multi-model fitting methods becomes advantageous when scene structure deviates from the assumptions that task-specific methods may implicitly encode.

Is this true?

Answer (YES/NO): YES